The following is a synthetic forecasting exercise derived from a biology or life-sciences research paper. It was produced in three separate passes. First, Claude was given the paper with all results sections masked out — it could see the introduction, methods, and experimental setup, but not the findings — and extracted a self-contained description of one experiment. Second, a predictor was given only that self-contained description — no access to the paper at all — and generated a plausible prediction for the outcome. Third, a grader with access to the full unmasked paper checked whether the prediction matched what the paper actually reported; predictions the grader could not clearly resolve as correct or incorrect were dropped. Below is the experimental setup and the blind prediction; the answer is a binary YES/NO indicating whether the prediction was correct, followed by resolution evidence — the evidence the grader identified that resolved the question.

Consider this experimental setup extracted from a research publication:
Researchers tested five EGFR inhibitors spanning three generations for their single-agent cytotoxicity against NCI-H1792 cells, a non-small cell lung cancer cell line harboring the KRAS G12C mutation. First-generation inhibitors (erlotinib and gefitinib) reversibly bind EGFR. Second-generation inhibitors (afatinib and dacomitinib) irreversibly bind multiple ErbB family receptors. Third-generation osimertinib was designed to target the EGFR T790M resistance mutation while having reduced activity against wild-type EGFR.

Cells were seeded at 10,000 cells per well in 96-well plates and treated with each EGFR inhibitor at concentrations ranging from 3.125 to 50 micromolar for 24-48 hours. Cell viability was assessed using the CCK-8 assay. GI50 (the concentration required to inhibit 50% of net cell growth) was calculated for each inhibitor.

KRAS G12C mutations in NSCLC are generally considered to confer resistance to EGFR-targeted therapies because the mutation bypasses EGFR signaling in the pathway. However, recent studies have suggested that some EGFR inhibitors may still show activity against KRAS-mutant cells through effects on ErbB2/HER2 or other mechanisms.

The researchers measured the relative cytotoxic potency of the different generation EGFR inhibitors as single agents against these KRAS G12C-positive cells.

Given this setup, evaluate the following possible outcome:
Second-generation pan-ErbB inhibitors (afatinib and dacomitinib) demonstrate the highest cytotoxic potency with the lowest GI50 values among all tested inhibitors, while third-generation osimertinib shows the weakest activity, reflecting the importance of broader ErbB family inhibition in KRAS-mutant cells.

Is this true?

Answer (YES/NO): NO